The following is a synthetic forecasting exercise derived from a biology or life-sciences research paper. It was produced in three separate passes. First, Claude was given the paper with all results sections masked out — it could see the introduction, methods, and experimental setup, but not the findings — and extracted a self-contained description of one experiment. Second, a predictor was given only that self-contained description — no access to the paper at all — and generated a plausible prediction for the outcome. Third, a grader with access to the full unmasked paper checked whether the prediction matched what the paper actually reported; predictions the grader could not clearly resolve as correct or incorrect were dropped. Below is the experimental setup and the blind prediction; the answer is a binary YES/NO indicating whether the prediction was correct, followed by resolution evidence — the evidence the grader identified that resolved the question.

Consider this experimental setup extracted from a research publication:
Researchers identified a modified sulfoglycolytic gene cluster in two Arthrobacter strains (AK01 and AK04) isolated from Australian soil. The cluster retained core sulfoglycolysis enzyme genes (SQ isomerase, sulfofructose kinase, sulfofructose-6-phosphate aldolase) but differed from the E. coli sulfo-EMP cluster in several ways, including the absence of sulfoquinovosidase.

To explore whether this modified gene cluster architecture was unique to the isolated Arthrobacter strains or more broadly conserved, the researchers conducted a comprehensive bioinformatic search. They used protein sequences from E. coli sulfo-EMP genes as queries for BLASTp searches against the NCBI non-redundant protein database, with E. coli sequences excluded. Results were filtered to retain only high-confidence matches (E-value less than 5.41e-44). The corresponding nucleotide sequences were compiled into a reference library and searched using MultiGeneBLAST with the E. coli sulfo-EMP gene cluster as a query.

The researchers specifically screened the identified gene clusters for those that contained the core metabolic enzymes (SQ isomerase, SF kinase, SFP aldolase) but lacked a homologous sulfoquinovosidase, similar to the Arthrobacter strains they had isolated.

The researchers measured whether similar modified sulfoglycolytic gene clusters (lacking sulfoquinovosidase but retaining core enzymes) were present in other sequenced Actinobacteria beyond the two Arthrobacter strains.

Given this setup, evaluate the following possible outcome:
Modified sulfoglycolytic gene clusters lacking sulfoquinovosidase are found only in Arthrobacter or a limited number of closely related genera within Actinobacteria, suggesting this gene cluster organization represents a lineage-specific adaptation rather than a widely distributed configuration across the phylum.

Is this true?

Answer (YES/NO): NO